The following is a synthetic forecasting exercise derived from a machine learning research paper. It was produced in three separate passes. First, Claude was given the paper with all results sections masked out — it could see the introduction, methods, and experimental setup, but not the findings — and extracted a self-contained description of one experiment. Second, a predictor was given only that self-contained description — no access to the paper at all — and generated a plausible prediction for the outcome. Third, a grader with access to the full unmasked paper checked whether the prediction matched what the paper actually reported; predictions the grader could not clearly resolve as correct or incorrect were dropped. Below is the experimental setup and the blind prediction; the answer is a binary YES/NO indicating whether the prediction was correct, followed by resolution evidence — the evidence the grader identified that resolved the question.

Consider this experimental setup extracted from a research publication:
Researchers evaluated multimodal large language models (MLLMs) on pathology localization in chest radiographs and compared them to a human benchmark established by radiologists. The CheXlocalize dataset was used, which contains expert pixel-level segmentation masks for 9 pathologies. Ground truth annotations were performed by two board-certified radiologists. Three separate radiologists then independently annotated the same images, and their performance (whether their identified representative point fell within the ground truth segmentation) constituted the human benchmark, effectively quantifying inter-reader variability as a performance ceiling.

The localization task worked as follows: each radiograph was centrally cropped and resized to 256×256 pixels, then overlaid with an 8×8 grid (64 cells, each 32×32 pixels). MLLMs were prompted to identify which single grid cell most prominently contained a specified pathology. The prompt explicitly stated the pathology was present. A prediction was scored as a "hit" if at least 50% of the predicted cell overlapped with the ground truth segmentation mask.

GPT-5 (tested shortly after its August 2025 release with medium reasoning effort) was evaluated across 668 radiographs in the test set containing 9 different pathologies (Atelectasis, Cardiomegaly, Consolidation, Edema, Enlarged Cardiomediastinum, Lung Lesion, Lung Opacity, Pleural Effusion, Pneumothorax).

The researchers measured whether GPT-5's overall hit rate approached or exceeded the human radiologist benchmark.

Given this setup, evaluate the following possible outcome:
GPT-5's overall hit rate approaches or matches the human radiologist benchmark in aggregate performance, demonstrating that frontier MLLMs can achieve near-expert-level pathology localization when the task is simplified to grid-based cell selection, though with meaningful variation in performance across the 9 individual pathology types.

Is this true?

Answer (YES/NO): NO